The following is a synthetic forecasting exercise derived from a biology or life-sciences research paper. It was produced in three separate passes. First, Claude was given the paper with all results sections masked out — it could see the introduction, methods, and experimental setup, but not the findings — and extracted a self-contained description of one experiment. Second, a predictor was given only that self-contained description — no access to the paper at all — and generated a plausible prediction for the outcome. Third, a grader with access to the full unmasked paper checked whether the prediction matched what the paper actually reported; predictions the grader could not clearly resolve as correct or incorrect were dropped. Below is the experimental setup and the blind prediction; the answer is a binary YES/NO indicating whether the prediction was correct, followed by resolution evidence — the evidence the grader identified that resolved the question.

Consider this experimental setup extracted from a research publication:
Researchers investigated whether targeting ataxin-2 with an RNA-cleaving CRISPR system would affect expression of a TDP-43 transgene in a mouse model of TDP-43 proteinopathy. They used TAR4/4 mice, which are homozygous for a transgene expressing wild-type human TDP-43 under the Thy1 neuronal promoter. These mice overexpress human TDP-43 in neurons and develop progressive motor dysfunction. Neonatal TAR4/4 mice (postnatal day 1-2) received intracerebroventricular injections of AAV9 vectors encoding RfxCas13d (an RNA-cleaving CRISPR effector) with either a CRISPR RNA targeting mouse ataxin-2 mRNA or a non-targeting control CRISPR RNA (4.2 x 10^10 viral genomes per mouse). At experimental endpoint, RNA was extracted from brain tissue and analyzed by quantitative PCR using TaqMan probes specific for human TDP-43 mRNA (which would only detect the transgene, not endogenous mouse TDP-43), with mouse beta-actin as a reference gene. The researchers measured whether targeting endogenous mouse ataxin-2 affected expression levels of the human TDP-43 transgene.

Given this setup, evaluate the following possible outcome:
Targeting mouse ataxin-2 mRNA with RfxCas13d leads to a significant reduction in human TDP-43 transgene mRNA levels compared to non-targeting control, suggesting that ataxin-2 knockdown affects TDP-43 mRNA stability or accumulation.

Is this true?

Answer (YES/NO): NO